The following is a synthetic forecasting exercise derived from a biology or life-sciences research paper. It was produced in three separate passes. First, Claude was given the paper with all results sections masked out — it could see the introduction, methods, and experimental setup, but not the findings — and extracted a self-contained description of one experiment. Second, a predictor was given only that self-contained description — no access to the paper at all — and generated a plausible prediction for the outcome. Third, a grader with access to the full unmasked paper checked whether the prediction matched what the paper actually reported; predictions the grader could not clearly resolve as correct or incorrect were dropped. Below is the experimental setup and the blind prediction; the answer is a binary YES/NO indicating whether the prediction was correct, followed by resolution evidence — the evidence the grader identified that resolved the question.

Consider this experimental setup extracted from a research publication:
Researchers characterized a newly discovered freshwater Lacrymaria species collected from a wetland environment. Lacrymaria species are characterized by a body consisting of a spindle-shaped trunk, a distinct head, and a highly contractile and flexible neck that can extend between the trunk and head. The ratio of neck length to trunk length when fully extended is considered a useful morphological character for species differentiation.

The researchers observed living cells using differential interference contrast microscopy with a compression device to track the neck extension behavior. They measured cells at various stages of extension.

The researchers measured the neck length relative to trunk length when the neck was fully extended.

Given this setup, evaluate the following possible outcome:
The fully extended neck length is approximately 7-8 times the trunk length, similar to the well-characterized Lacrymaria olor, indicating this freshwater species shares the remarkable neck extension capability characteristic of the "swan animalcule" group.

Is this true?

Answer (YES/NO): NO